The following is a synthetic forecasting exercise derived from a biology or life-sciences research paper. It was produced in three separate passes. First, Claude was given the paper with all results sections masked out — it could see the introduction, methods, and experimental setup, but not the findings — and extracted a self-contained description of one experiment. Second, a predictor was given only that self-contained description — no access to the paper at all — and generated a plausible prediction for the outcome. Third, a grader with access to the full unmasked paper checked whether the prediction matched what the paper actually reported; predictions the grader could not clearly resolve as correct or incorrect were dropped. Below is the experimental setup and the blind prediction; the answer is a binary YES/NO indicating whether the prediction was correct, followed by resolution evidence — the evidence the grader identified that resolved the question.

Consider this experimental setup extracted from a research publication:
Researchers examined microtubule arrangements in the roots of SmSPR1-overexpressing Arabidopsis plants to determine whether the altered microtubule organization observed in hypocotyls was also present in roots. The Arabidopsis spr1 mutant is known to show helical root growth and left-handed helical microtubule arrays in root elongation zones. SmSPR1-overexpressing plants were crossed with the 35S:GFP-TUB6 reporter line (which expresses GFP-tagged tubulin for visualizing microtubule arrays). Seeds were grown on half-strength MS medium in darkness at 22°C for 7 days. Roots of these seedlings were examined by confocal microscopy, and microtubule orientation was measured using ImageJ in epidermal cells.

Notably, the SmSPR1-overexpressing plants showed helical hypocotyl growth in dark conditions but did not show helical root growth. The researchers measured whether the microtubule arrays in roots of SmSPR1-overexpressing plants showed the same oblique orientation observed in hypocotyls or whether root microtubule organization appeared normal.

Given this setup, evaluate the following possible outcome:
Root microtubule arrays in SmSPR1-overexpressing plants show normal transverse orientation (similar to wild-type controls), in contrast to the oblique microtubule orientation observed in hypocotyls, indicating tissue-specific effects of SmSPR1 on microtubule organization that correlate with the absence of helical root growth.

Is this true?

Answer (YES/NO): YES